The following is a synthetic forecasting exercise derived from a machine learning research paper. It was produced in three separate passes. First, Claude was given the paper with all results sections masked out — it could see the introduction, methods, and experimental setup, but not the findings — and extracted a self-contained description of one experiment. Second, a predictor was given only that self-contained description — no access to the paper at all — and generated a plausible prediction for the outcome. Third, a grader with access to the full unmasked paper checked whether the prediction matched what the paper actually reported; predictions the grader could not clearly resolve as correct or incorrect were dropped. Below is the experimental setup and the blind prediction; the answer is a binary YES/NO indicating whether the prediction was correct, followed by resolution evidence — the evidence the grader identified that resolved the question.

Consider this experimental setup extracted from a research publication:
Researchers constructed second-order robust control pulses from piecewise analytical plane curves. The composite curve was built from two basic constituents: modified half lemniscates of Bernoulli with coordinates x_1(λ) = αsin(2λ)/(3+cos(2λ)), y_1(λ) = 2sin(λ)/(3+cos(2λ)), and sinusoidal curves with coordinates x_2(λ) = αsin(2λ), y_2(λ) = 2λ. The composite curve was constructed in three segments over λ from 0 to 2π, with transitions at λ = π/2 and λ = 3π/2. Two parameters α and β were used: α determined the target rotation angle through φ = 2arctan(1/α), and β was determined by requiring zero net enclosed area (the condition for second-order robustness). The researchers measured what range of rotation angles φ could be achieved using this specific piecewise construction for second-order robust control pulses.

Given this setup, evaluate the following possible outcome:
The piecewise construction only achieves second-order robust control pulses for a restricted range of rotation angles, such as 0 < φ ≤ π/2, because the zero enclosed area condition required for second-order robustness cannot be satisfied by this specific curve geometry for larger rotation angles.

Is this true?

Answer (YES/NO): NO